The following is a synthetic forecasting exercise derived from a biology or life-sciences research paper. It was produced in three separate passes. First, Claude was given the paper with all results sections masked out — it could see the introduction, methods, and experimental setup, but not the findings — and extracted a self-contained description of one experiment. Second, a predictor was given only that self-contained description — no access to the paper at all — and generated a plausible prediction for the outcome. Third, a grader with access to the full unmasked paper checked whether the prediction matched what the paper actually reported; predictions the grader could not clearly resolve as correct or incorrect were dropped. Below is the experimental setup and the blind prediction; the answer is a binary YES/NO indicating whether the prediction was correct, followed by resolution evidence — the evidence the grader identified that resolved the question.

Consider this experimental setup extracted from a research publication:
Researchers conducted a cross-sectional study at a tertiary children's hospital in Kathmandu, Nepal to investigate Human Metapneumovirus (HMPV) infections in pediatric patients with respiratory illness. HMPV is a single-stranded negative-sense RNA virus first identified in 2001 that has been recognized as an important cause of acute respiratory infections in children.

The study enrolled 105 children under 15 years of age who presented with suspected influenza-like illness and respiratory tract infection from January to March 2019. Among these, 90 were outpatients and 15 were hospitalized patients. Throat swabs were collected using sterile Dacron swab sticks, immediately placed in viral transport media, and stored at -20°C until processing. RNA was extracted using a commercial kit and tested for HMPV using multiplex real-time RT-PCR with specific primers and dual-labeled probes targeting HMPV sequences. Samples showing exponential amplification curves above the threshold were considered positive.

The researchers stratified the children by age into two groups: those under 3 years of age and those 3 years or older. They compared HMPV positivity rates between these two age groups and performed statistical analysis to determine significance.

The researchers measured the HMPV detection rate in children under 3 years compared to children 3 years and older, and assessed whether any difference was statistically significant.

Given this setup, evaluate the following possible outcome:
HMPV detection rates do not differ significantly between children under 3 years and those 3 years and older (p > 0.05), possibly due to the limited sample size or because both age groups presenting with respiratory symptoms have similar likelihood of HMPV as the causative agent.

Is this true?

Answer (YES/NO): NO